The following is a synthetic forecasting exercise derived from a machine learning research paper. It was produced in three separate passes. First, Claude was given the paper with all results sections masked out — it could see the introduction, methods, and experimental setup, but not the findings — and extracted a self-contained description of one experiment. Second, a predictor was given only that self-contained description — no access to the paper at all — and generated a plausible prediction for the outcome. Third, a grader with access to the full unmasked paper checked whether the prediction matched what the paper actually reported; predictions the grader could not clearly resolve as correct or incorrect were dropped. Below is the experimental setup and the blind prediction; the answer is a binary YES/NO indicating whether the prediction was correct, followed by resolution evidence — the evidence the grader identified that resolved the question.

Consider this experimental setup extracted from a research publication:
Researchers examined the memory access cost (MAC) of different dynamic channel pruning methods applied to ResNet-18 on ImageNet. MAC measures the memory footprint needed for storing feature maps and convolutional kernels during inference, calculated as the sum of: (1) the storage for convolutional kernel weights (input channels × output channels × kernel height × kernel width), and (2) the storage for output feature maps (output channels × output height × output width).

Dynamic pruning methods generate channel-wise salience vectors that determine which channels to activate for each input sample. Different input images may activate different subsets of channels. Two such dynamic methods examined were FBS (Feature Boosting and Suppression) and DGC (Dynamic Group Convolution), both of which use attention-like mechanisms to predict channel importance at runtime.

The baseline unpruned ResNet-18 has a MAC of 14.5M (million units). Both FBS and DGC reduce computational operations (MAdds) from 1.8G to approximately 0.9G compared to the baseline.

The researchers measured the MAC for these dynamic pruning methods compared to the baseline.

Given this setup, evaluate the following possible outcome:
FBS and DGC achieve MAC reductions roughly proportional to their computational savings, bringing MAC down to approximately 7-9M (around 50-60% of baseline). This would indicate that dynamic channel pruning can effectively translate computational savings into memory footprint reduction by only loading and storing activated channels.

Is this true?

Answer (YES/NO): NO